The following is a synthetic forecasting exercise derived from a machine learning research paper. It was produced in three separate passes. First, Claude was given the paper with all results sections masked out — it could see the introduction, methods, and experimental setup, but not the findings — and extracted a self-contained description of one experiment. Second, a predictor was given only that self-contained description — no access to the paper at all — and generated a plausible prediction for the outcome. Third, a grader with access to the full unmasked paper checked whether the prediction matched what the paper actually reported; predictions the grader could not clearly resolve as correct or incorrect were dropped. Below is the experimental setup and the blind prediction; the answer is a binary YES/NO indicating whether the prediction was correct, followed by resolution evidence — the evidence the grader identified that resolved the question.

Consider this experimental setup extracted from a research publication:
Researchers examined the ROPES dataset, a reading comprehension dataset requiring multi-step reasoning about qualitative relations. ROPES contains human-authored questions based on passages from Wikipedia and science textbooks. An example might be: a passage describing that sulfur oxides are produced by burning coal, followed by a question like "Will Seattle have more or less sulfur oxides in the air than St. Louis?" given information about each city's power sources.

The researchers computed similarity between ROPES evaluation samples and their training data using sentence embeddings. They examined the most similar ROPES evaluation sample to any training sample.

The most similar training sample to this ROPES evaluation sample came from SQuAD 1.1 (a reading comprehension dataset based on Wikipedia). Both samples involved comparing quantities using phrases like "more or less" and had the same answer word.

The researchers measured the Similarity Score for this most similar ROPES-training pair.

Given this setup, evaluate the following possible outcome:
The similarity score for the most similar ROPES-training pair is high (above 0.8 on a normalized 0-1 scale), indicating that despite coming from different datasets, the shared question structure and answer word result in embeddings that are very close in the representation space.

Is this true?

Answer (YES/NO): YES